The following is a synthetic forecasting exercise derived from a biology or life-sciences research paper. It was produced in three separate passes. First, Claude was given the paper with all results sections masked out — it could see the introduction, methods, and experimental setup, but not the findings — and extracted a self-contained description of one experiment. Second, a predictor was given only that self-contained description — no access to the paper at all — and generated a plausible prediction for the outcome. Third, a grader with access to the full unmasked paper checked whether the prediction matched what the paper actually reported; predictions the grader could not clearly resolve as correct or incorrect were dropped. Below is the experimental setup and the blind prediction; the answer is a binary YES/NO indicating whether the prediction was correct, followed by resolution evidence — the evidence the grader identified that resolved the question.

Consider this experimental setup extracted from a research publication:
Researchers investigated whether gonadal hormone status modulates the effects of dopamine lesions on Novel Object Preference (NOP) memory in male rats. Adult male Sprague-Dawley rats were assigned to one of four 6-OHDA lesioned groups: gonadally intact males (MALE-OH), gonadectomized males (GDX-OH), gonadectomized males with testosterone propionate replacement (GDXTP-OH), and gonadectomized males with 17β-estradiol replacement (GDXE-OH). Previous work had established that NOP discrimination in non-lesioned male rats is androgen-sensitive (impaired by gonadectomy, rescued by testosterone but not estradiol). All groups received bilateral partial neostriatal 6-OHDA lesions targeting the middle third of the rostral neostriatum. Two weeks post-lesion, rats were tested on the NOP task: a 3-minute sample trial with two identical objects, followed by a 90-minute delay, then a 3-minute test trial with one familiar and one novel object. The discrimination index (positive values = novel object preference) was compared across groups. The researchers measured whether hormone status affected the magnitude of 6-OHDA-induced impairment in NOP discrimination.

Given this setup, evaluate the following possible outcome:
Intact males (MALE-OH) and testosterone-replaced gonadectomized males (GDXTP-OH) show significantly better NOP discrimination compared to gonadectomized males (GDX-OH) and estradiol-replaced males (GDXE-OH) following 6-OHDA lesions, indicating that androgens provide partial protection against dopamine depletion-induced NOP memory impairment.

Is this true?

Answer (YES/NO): NO